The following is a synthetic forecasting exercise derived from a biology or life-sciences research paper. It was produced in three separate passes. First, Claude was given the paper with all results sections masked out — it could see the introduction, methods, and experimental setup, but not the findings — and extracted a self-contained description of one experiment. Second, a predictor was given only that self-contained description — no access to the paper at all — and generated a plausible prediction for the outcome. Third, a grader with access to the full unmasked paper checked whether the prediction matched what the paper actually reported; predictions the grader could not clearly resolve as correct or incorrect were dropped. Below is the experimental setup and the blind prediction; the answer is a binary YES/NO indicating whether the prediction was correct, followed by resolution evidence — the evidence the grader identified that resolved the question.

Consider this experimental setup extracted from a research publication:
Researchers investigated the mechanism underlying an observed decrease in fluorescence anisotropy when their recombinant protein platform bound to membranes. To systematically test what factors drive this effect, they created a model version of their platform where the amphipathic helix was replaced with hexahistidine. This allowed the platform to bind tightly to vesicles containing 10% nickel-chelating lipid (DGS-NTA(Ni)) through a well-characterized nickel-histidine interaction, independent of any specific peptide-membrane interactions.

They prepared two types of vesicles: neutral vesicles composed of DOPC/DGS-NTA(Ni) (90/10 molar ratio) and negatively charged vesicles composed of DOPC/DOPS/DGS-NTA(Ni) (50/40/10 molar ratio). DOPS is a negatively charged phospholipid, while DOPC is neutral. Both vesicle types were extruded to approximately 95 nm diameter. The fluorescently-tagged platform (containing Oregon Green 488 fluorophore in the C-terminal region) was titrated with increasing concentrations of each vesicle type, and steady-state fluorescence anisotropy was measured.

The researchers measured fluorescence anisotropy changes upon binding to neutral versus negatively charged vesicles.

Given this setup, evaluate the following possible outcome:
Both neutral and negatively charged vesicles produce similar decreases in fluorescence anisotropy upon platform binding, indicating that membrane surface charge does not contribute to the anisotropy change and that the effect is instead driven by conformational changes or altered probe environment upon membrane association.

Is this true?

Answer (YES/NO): NO